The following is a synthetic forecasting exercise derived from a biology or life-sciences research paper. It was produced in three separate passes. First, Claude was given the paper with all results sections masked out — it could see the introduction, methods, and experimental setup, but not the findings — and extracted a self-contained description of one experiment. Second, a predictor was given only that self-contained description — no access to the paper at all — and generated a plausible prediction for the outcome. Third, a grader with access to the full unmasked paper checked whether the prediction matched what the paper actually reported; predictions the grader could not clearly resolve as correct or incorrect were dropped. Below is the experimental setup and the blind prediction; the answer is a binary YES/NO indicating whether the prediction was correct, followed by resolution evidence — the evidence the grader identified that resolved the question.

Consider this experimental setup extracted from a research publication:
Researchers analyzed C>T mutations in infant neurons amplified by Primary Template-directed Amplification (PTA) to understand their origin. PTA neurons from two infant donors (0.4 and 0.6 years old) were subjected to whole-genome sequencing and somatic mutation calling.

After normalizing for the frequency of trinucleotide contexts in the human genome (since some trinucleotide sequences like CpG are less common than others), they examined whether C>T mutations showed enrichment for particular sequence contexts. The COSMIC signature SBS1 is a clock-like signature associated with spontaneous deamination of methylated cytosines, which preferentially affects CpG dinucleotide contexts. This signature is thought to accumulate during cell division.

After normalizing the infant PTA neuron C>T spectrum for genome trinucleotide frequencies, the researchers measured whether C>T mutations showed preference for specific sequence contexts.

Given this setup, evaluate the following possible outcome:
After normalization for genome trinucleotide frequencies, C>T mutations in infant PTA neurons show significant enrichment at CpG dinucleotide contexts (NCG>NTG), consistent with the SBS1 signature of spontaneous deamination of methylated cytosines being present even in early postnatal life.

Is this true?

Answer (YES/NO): YES